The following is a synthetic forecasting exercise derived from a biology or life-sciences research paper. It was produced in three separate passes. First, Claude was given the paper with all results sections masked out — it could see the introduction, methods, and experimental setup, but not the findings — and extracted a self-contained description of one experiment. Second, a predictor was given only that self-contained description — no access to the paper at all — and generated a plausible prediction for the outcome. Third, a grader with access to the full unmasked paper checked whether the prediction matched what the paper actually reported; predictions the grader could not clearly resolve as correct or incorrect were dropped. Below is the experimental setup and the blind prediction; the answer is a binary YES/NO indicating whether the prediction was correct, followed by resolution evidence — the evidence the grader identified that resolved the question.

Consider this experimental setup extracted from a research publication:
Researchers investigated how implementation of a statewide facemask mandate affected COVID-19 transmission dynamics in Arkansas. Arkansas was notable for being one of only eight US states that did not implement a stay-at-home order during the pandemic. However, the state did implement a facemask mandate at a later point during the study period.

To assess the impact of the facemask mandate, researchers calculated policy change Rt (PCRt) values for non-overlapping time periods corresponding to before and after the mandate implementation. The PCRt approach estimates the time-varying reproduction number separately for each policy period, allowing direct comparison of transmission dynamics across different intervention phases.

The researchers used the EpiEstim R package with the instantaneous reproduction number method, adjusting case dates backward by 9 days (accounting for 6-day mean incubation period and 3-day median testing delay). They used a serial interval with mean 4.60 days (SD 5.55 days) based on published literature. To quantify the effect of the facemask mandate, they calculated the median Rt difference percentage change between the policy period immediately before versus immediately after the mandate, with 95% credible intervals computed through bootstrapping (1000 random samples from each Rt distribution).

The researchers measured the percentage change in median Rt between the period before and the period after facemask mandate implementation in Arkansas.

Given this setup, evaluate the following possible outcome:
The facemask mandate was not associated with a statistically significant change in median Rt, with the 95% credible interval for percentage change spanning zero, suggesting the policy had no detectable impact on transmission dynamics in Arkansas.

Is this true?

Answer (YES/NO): NO